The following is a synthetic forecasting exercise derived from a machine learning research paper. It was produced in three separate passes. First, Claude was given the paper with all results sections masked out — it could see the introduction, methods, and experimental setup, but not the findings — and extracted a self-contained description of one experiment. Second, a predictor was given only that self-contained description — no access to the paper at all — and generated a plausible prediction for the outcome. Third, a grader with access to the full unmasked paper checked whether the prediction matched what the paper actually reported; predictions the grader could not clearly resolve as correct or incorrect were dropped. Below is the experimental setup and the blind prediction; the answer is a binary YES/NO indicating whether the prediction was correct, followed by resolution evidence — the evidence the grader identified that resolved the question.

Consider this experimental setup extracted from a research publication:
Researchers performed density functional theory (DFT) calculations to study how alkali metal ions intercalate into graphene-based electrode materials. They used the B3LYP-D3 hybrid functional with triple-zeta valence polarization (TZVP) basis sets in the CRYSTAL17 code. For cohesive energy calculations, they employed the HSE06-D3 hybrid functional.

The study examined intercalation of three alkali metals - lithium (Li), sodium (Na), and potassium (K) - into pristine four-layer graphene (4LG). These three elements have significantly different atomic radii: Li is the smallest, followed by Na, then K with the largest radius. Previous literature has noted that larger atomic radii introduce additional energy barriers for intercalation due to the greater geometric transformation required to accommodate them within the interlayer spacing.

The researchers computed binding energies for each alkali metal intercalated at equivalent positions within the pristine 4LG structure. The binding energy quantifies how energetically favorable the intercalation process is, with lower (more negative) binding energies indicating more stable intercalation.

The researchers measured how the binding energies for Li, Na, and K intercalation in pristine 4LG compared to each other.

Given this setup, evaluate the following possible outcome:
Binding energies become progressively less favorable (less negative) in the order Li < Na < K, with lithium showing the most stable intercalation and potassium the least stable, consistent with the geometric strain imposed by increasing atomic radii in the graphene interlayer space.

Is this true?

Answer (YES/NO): NO